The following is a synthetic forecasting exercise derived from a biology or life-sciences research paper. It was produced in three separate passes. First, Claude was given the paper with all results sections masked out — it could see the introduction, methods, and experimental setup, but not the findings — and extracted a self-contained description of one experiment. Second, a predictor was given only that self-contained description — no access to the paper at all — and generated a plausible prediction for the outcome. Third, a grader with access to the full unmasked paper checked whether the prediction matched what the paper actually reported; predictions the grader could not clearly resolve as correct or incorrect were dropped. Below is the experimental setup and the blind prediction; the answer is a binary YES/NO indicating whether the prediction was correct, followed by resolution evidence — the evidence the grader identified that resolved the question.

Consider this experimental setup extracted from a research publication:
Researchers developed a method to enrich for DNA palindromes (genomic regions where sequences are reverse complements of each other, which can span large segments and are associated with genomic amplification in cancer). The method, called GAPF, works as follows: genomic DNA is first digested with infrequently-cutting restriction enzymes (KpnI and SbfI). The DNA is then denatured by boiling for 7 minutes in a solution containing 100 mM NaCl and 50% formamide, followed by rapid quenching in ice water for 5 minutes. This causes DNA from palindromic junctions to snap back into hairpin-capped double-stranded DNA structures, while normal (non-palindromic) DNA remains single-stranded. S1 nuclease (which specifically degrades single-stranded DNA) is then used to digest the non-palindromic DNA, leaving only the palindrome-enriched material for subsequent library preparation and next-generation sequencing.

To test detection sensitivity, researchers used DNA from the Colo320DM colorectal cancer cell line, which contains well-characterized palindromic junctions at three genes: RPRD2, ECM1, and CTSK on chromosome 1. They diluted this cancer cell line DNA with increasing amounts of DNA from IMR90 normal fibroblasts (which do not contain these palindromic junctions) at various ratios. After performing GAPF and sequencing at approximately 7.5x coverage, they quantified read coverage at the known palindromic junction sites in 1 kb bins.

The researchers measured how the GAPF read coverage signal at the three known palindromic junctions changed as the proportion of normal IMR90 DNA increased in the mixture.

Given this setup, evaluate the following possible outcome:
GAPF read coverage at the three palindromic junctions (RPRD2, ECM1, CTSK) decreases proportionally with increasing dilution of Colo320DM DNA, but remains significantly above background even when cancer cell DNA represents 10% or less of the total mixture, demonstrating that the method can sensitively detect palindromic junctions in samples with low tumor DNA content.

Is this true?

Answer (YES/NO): NO